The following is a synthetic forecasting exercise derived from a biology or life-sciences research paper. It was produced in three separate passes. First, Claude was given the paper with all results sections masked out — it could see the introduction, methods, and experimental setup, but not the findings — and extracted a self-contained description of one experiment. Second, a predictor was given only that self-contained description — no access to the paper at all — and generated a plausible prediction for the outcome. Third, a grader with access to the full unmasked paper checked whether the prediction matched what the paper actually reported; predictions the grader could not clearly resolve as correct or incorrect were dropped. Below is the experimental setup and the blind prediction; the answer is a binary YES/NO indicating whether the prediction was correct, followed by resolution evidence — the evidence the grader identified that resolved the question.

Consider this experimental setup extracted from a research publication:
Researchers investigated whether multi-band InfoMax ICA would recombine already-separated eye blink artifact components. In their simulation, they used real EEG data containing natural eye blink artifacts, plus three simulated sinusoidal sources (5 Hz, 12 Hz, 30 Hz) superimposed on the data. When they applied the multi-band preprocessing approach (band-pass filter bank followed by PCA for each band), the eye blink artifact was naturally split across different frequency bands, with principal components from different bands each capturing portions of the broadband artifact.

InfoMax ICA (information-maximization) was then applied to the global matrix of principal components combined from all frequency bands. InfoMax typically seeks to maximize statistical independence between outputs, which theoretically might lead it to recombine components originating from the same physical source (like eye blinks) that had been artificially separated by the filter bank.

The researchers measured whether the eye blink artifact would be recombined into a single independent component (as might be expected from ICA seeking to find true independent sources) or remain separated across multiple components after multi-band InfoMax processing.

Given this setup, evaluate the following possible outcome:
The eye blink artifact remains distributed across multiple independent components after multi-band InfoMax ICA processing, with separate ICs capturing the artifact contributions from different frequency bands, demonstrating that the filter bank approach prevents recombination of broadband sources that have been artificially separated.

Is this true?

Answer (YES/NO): YES